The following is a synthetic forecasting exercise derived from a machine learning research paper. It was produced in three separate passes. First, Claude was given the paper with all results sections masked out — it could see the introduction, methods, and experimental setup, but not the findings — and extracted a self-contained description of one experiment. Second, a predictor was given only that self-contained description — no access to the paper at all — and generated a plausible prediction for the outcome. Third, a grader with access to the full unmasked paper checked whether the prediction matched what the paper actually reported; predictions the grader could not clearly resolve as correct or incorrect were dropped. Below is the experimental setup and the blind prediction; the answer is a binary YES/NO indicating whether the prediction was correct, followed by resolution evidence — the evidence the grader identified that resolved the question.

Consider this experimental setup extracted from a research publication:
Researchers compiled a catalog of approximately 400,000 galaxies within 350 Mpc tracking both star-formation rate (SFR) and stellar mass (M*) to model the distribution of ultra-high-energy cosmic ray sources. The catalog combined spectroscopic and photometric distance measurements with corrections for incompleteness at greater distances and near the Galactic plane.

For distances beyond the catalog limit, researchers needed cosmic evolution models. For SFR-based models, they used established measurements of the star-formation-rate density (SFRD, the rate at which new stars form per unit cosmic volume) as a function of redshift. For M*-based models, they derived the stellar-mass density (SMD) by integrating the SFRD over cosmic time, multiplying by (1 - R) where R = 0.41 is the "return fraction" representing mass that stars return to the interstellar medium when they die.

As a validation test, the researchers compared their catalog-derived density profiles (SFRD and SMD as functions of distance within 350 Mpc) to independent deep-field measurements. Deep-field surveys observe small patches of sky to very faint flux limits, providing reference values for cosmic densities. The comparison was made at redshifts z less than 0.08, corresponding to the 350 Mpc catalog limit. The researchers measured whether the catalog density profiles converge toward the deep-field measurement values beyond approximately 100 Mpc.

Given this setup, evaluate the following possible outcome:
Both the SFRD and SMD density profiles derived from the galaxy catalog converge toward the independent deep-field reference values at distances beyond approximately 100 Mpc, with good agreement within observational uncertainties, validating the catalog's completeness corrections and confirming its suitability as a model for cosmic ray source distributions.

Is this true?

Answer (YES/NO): YES